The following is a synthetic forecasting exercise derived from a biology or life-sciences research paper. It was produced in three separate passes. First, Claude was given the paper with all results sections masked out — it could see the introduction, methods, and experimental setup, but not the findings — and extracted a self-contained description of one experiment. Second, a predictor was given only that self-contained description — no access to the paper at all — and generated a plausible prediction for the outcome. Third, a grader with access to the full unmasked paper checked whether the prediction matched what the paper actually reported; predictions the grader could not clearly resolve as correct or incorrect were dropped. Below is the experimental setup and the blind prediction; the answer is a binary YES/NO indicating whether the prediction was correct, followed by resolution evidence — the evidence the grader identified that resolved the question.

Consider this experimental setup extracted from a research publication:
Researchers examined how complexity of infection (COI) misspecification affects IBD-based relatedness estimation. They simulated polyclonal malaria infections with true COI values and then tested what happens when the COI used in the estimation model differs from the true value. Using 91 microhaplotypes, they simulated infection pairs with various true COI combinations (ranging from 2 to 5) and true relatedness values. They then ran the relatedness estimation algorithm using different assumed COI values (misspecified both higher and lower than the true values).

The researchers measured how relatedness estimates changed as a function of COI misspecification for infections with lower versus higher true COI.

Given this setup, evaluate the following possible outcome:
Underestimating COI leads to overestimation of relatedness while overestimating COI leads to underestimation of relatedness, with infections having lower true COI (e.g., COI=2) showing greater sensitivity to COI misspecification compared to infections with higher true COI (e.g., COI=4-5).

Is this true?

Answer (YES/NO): NO